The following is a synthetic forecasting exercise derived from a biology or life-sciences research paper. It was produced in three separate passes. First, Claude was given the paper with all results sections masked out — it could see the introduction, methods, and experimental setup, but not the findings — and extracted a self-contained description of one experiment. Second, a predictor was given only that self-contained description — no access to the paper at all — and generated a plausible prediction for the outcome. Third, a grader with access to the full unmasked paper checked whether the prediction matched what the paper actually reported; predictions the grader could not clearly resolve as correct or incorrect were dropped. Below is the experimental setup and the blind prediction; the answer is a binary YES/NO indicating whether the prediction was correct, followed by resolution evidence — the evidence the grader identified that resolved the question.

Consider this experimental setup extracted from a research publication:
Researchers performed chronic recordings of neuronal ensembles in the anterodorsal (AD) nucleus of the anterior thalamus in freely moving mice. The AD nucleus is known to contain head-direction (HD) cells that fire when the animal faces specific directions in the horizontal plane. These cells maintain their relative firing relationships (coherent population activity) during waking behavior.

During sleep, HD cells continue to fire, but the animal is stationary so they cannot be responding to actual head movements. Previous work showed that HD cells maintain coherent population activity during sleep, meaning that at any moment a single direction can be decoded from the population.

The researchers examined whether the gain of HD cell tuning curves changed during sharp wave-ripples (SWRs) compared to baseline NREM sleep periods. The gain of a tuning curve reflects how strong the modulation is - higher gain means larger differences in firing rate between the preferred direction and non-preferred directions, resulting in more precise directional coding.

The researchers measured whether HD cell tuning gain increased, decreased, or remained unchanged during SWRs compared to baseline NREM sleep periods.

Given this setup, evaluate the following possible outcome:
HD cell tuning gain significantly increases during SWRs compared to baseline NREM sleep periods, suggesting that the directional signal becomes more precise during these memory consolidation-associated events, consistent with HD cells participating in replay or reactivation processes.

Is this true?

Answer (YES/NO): YES